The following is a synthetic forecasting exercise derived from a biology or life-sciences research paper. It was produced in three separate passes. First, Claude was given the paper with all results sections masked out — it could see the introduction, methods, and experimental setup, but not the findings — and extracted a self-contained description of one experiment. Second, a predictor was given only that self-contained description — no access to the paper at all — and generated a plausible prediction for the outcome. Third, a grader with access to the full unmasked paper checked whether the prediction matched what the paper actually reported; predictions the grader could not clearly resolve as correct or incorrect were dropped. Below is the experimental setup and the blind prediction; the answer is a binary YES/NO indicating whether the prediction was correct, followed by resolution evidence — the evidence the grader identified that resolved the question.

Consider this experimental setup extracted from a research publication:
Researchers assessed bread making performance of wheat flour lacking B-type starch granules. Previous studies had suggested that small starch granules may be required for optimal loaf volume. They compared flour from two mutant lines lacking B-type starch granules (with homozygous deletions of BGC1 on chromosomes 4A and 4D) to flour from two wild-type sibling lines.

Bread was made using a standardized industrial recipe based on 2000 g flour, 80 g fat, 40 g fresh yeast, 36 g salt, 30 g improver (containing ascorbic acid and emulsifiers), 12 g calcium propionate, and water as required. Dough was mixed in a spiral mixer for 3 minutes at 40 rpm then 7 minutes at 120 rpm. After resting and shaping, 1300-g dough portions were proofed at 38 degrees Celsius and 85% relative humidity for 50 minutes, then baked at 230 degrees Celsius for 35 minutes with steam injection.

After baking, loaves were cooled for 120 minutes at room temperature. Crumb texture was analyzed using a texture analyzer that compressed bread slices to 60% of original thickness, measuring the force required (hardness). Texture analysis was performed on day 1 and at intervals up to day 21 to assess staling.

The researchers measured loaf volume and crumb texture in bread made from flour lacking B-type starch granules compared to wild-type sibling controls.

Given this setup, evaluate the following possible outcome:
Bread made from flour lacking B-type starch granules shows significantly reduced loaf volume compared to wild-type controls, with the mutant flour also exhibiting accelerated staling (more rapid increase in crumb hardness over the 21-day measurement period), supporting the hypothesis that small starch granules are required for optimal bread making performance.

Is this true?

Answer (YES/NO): NO